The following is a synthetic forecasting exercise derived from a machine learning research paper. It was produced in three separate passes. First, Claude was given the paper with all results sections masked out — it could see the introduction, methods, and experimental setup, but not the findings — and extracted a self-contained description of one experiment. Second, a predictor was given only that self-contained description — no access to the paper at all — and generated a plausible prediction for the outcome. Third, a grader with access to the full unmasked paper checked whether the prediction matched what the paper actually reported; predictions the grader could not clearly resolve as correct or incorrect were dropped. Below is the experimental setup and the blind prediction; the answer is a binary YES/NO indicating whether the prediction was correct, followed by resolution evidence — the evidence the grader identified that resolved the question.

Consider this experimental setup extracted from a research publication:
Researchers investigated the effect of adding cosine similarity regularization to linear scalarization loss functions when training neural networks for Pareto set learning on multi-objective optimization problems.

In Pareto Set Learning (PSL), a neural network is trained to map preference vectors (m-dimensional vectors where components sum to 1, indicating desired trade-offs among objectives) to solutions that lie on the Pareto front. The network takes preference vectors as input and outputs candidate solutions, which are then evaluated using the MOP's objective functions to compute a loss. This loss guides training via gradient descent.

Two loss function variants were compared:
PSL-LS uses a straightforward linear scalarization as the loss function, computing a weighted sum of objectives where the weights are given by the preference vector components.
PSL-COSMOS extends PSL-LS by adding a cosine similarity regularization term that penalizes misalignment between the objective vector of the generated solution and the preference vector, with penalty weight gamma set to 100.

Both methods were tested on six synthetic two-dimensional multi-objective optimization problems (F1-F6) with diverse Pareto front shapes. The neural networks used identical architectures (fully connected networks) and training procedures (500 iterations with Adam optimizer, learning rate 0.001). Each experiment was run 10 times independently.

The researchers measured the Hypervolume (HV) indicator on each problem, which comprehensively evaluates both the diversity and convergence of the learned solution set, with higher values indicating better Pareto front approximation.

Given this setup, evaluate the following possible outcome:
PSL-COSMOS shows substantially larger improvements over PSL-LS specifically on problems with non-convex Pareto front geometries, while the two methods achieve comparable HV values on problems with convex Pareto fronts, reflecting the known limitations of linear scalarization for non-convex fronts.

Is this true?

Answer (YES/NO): NO